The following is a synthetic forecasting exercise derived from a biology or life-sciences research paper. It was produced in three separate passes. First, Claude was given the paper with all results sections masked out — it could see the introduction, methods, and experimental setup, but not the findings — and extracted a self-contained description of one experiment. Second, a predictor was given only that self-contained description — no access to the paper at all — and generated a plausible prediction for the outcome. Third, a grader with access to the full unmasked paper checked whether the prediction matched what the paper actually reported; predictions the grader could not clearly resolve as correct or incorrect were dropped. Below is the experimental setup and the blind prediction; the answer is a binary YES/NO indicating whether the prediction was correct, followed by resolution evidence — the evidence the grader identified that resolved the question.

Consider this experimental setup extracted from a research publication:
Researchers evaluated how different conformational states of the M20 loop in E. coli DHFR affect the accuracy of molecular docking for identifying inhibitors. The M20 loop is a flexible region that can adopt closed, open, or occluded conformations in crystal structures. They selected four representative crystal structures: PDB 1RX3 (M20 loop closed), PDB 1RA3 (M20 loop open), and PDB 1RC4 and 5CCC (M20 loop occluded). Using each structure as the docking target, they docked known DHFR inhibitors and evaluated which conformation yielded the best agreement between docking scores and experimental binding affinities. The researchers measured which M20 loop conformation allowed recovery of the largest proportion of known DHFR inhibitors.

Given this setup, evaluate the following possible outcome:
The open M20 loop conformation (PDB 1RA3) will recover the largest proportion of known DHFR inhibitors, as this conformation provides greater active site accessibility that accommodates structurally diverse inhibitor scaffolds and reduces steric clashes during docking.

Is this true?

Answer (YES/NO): NO